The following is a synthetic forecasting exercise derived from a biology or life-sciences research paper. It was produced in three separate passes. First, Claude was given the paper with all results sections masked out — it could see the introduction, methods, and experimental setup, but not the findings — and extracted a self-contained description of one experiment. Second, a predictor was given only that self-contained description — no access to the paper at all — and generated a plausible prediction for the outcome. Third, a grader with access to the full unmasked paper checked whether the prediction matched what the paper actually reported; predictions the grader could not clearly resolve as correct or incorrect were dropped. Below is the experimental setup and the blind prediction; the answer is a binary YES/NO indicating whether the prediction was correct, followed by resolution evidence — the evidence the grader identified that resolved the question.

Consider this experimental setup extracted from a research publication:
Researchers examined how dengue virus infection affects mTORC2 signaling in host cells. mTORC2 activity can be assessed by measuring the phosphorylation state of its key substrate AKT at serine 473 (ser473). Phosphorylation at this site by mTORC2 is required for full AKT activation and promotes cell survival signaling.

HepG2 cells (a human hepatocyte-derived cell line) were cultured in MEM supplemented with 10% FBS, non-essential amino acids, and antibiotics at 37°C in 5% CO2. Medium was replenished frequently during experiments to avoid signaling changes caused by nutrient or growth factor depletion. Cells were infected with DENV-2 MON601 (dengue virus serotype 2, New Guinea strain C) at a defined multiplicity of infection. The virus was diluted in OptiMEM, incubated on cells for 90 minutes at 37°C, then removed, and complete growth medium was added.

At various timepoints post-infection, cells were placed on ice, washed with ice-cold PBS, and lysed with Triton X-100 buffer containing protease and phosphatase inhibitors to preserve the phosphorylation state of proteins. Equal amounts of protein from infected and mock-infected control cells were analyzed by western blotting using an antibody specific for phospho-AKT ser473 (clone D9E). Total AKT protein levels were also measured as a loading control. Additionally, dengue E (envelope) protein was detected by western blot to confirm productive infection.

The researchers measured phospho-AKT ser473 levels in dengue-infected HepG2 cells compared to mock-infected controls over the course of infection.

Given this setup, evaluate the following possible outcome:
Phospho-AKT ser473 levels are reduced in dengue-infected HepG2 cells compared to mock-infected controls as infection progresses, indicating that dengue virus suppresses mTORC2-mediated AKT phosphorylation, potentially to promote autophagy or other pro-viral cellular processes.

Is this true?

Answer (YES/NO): NO